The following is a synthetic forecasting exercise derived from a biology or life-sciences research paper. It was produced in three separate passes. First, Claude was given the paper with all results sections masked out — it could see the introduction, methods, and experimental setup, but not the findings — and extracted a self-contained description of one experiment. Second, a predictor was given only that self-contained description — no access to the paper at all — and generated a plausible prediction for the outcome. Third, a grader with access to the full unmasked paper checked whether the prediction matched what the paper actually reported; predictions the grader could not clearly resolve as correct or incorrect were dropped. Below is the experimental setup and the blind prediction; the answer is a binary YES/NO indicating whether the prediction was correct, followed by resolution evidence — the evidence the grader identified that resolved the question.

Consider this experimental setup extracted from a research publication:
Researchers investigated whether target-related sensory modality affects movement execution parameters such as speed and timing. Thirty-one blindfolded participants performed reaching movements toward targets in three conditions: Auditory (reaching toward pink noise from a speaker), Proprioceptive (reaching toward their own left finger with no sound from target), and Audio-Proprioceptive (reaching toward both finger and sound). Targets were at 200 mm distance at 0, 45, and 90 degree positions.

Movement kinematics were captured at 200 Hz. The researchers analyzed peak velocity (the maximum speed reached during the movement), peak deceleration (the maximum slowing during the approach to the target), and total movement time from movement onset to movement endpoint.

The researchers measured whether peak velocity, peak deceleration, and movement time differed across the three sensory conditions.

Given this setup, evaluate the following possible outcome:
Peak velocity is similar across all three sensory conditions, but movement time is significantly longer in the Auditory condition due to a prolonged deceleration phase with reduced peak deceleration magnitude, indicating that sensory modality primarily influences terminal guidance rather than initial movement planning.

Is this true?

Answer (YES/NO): NO